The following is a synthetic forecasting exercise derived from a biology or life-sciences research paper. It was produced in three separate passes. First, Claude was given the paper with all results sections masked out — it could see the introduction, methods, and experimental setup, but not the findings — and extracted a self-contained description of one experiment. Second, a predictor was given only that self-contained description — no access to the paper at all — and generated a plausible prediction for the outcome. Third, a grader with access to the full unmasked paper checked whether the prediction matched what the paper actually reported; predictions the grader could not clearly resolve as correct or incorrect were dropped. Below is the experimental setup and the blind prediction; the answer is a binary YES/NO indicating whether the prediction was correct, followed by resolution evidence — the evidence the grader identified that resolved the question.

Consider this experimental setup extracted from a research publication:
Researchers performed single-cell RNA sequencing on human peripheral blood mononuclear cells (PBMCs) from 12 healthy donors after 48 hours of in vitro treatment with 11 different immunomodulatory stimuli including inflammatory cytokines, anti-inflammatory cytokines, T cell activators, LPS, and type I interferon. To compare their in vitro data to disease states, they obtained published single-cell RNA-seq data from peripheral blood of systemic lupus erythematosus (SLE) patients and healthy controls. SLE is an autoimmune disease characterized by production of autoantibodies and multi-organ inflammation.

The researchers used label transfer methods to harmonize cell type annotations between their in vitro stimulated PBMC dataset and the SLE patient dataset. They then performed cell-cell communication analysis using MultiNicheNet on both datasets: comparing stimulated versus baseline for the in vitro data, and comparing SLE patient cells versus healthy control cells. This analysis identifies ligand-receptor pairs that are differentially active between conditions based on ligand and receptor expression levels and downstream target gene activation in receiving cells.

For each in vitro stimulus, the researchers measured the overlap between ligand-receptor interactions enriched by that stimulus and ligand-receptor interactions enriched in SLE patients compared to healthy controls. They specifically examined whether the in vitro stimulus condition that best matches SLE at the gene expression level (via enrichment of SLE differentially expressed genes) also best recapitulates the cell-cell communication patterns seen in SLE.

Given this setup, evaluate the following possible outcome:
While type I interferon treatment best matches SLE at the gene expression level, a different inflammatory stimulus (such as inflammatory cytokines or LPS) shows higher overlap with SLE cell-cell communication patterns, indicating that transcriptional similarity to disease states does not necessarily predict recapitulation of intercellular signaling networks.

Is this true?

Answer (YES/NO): NO